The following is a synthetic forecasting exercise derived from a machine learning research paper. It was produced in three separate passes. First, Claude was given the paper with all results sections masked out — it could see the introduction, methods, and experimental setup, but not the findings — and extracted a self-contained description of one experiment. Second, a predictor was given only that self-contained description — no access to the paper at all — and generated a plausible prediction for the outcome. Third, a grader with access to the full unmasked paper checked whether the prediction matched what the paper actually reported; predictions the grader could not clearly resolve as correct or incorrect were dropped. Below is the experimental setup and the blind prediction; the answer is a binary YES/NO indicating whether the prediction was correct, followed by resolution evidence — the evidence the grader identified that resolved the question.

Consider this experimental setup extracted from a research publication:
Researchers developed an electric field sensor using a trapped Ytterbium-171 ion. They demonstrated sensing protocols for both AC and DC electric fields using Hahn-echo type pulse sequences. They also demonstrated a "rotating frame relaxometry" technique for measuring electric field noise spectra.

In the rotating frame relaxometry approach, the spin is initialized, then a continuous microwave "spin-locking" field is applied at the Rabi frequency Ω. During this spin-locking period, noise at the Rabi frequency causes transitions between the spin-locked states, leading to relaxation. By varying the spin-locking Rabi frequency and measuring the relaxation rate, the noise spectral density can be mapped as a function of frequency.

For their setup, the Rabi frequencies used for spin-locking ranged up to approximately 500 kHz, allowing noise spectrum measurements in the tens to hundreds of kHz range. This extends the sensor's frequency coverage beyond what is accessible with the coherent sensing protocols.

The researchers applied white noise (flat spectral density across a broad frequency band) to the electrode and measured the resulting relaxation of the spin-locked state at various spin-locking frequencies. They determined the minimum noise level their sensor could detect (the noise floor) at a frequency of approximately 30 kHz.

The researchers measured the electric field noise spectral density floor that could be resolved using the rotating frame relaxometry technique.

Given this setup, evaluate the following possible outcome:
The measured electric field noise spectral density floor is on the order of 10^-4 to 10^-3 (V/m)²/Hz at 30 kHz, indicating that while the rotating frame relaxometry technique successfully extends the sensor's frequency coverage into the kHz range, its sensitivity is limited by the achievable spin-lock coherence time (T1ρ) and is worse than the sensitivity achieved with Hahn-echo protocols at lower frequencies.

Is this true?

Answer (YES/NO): NO